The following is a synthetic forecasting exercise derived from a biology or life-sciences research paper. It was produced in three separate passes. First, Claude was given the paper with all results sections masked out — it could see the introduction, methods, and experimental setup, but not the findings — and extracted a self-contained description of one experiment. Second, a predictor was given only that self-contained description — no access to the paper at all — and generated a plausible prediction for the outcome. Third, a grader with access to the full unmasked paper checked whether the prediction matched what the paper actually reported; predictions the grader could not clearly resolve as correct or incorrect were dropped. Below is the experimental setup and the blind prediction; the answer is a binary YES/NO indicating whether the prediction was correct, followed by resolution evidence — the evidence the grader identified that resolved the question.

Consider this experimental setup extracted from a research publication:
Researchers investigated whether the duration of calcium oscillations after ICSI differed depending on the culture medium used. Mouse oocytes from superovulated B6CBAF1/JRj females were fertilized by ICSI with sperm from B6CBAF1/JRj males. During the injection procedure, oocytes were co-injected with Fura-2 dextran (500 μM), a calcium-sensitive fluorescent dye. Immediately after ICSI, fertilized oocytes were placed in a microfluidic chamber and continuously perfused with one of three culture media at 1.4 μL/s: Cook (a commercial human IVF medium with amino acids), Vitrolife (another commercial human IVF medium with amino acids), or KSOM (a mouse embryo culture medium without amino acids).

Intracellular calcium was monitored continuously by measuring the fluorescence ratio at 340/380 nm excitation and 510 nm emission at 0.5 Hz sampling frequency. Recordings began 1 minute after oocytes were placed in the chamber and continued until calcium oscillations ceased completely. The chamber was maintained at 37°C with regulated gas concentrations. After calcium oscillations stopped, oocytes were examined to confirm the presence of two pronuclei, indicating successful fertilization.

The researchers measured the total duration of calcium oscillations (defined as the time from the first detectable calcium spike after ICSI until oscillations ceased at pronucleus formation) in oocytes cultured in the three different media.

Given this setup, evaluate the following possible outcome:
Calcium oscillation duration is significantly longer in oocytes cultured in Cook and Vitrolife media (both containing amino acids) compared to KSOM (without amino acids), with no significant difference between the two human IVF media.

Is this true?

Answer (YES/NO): NO